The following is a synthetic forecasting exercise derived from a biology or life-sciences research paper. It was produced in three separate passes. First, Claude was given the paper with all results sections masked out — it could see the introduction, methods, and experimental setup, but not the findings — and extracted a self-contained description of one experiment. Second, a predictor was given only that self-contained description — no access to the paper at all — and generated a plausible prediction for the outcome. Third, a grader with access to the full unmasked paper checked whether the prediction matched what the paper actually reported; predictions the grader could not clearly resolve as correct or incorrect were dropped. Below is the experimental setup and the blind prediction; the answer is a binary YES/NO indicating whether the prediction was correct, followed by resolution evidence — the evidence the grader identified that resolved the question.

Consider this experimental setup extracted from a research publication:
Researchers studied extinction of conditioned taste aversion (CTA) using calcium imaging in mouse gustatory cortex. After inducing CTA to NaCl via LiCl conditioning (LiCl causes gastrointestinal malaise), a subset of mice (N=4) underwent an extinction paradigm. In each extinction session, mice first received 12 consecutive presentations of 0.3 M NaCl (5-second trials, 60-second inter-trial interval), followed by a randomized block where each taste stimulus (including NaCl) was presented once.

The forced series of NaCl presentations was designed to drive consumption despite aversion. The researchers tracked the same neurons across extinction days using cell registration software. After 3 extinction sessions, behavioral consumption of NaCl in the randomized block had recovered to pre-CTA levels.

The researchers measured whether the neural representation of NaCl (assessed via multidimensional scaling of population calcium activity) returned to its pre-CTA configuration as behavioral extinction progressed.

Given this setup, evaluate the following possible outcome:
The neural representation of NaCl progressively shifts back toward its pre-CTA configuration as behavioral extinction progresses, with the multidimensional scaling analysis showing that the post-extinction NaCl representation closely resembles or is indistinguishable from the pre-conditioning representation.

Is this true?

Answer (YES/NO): YES